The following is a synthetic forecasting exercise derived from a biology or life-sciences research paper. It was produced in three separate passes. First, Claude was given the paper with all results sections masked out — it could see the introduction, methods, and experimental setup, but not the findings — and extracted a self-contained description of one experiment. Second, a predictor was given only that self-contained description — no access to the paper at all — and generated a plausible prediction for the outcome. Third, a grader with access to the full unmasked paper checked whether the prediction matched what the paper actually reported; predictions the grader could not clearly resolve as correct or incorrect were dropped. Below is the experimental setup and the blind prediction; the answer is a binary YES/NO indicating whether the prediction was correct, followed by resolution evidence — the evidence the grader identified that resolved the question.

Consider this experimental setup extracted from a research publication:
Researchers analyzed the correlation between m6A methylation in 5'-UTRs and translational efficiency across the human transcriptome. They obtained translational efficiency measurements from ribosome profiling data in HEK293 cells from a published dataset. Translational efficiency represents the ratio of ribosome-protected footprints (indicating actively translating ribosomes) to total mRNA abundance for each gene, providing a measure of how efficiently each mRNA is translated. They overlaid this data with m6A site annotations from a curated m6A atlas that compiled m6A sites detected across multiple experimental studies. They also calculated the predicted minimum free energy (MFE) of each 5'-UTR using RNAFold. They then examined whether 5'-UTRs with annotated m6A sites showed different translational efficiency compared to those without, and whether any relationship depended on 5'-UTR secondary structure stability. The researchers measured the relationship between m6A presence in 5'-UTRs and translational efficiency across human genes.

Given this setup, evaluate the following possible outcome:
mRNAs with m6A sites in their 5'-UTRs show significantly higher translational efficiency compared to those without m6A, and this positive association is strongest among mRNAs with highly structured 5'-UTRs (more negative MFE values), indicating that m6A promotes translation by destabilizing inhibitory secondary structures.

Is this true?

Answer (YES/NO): NO